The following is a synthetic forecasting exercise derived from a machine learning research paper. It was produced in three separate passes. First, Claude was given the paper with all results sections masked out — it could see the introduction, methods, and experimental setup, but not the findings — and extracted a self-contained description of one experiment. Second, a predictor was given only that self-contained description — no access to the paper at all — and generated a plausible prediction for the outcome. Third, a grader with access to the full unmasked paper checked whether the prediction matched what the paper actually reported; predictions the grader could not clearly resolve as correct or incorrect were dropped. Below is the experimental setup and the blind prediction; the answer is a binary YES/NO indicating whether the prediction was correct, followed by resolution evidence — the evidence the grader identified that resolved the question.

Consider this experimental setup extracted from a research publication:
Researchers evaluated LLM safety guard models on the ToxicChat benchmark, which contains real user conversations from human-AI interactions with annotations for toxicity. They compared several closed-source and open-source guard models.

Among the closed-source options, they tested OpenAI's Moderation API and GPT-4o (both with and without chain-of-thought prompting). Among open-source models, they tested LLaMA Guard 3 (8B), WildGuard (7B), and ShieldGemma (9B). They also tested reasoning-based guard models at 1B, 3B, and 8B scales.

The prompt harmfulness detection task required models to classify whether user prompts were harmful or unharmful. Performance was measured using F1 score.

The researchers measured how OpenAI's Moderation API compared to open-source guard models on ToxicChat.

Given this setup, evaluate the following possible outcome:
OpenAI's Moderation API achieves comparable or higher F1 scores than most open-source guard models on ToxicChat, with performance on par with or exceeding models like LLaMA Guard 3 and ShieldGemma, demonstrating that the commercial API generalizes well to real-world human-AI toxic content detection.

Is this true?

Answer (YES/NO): NO